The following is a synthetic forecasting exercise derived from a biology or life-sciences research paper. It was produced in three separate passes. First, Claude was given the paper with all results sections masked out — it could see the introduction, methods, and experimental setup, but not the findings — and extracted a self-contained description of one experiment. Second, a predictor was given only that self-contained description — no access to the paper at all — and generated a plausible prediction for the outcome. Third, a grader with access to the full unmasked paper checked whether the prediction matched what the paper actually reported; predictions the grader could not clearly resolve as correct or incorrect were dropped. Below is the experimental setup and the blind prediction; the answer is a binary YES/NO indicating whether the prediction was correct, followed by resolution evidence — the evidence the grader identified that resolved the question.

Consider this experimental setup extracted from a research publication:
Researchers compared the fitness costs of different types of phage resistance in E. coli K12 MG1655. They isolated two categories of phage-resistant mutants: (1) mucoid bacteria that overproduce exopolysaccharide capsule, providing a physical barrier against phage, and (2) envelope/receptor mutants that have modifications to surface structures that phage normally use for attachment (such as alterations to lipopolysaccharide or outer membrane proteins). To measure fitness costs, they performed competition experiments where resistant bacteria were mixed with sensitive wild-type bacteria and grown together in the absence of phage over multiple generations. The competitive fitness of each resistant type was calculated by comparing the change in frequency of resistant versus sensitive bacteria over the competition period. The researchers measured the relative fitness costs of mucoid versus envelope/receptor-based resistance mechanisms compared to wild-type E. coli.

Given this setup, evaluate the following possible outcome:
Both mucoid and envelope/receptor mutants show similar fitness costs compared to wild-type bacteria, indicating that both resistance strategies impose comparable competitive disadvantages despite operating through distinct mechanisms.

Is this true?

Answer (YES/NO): NO